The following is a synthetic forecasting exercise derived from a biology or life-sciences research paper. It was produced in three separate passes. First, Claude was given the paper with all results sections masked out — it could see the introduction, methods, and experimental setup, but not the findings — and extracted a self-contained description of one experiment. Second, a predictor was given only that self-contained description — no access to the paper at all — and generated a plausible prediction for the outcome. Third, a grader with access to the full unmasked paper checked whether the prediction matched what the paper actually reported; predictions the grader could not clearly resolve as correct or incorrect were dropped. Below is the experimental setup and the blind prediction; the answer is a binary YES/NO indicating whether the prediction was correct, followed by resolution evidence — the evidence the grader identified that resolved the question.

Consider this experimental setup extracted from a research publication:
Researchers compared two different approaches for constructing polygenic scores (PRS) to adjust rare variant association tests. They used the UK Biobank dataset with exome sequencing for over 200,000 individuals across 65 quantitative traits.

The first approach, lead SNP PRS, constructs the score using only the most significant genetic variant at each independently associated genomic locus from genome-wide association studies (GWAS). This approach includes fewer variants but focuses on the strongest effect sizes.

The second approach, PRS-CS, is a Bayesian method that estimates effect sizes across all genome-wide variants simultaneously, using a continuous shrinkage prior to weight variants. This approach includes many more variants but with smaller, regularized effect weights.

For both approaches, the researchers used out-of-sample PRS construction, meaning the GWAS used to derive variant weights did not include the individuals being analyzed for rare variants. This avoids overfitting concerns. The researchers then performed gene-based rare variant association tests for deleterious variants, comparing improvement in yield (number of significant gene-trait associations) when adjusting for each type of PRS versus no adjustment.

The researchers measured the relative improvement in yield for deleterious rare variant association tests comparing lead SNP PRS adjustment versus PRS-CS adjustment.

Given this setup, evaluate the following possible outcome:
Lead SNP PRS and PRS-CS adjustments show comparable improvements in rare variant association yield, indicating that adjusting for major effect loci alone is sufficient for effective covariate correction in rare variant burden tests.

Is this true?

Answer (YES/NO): NO